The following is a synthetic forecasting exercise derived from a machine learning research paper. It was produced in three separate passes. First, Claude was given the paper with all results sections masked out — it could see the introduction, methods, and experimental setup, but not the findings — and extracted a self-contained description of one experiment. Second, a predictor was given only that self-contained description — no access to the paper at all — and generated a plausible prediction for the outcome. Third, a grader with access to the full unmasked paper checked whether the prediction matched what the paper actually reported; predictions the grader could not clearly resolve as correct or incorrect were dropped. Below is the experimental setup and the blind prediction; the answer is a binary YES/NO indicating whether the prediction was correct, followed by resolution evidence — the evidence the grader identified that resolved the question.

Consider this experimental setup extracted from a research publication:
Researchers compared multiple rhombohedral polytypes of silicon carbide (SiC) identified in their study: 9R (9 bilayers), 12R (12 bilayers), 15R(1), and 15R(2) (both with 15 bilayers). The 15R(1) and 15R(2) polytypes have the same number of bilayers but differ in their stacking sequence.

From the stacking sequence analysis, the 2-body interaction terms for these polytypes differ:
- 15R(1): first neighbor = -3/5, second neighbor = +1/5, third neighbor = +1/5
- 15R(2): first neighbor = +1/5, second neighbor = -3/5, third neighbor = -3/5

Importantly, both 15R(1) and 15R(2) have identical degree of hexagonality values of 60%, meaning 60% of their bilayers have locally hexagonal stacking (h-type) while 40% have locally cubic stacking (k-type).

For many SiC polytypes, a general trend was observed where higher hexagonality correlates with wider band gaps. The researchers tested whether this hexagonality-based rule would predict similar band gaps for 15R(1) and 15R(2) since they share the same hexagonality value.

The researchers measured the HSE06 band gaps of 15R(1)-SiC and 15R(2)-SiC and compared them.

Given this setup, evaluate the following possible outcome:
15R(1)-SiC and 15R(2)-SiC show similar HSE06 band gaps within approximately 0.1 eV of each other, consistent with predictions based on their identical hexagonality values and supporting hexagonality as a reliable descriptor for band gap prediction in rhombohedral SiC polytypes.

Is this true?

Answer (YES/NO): NO